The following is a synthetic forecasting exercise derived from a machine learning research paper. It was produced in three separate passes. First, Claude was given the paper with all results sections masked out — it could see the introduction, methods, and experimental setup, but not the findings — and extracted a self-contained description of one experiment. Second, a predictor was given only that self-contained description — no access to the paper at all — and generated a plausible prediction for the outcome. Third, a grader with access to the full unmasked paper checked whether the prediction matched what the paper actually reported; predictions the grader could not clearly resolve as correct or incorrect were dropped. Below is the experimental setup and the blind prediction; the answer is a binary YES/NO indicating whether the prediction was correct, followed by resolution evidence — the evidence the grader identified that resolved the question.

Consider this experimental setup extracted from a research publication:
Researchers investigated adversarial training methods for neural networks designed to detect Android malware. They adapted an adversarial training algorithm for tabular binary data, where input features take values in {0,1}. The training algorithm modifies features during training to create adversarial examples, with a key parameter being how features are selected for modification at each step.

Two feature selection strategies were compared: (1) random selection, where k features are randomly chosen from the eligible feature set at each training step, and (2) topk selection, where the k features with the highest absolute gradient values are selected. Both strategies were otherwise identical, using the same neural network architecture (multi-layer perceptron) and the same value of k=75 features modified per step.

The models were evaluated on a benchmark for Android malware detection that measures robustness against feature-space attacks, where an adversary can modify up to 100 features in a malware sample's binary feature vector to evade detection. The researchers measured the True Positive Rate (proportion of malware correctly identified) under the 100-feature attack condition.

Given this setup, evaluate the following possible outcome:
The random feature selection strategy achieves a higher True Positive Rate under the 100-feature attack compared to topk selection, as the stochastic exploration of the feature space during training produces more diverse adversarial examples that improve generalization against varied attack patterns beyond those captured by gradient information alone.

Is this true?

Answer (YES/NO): NO